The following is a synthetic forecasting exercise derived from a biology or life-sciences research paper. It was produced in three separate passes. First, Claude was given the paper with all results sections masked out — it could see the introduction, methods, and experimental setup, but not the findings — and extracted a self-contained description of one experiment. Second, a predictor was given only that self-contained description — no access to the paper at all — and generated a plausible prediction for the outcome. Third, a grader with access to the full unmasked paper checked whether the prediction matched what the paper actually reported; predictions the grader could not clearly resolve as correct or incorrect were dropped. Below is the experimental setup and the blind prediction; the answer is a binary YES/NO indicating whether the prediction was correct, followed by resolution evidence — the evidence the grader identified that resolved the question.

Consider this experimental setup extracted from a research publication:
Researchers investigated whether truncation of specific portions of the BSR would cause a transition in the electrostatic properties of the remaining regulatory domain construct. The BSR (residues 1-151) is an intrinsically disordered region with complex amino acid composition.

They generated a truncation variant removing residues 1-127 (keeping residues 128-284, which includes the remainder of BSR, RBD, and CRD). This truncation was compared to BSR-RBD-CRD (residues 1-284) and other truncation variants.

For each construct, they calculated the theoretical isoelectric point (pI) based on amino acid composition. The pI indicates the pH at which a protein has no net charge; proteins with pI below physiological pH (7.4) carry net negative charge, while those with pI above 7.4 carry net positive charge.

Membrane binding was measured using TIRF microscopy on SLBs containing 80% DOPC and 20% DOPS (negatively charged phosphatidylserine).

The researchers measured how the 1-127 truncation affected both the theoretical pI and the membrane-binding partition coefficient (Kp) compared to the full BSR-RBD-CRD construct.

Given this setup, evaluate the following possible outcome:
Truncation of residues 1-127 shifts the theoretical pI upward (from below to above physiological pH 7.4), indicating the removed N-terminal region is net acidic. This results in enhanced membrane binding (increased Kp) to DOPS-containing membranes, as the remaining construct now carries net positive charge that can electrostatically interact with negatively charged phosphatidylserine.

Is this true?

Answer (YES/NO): YES